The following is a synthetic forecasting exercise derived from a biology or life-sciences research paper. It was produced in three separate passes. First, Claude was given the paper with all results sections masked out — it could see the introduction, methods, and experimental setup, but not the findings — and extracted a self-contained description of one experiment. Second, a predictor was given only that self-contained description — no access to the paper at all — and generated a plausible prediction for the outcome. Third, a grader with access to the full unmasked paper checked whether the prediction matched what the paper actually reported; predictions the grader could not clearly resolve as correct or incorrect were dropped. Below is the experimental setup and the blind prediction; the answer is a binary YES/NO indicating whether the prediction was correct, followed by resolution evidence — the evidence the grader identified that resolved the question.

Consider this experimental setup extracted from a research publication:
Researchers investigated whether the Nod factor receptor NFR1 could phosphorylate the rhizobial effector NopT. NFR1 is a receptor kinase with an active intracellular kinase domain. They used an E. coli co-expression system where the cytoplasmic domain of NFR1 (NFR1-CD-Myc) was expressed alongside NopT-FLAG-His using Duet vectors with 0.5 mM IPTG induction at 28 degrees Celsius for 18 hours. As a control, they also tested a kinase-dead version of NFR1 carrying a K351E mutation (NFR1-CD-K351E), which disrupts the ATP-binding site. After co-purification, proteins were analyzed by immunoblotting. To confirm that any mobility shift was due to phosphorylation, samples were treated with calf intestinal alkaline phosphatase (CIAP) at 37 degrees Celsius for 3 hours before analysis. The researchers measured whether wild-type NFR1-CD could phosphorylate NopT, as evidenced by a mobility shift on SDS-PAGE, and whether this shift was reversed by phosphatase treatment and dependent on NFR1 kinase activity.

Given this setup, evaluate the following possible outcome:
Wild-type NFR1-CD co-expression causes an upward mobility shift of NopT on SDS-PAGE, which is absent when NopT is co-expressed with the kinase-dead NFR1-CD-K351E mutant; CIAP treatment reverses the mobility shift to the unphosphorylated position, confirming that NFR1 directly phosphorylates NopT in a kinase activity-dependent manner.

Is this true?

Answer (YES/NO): YES